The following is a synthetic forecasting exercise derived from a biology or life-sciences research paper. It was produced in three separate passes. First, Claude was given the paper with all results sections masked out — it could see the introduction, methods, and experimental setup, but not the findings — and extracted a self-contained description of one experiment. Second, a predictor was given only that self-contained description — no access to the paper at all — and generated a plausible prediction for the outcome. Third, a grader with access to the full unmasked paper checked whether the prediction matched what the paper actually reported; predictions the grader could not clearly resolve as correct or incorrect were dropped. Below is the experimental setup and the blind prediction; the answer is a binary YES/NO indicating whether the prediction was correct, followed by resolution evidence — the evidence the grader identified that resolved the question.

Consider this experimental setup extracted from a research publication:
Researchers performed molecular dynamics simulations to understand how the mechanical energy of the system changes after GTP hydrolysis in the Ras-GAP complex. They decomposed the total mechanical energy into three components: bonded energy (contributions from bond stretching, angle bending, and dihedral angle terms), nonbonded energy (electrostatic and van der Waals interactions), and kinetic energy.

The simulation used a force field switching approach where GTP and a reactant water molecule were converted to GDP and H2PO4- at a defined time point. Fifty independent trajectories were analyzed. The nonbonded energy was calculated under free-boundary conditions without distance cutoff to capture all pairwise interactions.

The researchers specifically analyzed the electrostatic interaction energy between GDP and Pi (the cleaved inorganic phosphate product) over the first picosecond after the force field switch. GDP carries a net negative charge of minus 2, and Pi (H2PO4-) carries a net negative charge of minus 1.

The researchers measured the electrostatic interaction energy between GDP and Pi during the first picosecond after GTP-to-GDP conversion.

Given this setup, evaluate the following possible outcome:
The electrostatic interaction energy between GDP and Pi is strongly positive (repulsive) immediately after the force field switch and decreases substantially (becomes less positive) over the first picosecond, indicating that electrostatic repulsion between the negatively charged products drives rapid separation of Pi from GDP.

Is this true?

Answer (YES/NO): NO